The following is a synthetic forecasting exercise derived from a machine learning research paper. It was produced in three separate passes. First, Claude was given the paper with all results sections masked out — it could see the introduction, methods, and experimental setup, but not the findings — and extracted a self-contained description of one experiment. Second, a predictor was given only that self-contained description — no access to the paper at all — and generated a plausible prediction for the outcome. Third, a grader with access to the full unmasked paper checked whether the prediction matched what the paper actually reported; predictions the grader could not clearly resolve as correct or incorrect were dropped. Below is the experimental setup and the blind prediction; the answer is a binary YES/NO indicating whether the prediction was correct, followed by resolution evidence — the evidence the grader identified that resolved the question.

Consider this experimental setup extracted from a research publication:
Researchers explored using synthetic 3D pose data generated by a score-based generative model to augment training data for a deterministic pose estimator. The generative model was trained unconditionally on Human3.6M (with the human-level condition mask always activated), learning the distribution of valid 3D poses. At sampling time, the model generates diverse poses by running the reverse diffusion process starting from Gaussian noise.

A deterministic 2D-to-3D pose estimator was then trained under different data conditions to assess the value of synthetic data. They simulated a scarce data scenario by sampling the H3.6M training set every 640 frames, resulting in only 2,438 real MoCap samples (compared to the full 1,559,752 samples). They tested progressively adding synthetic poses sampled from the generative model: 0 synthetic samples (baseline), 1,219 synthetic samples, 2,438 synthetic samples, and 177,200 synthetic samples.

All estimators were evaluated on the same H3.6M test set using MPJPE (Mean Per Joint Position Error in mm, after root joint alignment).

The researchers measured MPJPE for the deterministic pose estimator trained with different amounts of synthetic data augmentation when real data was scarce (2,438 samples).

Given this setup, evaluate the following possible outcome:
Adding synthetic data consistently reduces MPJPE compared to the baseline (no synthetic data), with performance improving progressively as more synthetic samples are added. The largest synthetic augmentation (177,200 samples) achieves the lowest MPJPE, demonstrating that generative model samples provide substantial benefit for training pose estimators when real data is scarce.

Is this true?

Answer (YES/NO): YES